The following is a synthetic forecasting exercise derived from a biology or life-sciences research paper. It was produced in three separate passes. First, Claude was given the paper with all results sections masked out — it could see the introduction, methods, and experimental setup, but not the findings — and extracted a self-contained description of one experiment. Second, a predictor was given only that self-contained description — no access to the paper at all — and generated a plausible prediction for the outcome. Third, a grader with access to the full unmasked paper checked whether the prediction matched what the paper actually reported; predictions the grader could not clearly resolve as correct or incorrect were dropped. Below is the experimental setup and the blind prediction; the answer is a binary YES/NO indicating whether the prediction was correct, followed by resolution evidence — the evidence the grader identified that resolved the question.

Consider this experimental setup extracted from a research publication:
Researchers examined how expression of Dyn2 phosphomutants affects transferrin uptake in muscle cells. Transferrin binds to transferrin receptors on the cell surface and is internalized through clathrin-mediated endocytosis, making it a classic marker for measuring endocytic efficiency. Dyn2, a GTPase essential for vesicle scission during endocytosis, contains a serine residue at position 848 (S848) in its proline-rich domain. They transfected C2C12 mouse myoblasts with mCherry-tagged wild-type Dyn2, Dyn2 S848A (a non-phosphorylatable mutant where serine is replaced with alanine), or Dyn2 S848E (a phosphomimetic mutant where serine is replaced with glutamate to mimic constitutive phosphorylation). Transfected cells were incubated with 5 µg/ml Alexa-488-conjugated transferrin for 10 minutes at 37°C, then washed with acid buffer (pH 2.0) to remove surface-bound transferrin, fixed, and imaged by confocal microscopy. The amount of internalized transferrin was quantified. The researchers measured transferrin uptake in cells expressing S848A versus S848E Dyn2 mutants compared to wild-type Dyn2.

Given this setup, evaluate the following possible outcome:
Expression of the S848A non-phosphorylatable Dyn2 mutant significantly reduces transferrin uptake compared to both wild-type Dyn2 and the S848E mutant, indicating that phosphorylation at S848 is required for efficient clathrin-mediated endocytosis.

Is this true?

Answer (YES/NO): YES